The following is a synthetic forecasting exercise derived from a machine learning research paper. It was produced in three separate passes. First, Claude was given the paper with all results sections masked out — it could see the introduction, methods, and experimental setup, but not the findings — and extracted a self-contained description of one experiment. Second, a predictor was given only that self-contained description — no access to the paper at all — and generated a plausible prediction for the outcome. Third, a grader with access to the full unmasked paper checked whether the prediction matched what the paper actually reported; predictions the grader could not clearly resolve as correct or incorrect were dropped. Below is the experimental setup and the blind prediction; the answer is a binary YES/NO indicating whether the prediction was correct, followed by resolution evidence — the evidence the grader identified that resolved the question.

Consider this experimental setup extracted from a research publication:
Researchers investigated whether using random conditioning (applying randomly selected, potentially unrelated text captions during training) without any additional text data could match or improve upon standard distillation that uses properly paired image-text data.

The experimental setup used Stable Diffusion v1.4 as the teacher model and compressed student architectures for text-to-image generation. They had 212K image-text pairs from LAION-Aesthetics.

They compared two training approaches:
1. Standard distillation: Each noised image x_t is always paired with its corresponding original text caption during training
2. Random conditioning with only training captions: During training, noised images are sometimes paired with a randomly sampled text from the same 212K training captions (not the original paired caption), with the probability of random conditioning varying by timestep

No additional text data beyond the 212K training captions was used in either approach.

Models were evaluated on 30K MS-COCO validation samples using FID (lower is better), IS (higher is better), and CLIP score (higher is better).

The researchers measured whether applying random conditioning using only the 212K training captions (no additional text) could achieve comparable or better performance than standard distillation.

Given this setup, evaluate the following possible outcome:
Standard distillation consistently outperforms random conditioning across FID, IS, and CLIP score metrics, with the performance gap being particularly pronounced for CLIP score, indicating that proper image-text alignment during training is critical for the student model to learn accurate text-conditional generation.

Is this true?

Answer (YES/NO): NO